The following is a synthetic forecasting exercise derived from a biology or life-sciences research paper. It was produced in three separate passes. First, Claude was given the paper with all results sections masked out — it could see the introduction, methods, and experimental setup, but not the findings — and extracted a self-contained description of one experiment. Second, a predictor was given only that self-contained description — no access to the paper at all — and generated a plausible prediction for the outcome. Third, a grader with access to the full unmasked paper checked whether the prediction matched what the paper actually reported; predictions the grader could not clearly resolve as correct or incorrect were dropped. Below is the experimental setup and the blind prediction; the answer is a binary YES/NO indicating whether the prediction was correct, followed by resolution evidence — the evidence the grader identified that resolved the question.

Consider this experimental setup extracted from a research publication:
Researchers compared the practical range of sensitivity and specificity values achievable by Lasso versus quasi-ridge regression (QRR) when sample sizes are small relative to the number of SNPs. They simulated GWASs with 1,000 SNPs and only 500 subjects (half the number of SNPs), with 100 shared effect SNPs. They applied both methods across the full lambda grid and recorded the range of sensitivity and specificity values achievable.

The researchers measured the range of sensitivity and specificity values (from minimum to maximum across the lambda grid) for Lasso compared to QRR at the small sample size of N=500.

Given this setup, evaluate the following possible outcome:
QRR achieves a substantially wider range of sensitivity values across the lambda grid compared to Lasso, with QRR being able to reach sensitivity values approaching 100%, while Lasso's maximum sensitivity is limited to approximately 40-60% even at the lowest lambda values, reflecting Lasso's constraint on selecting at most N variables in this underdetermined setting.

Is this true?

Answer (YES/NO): NO